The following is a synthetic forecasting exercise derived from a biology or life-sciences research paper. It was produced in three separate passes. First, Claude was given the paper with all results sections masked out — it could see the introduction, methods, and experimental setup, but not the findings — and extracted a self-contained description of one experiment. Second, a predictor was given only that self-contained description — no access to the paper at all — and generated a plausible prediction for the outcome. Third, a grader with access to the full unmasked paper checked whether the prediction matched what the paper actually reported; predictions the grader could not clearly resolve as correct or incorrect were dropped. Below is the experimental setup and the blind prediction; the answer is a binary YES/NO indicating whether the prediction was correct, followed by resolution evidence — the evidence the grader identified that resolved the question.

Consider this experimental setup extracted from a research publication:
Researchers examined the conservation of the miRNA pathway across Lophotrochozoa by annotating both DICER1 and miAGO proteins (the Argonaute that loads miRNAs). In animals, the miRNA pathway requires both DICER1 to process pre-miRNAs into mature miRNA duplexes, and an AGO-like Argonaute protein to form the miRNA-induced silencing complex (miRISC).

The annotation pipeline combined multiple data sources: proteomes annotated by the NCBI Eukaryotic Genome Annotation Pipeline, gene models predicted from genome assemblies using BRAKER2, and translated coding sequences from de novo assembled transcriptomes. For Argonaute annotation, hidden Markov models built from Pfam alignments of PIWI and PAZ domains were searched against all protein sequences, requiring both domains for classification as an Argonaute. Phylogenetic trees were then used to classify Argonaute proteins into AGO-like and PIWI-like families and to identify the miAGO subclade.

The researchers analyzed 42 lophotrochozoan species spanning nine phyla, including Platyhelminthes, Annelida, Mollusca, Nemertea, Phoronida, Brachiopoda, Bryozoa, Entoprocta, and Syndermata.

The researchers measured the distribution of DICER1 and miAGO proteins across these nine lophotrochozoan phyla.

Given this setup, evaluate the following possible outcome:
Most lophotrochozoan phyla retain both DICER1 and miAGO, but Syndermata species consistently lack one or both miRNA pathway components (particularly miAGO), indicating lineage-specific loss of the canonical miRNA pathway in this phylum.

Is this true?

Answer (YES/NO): NO